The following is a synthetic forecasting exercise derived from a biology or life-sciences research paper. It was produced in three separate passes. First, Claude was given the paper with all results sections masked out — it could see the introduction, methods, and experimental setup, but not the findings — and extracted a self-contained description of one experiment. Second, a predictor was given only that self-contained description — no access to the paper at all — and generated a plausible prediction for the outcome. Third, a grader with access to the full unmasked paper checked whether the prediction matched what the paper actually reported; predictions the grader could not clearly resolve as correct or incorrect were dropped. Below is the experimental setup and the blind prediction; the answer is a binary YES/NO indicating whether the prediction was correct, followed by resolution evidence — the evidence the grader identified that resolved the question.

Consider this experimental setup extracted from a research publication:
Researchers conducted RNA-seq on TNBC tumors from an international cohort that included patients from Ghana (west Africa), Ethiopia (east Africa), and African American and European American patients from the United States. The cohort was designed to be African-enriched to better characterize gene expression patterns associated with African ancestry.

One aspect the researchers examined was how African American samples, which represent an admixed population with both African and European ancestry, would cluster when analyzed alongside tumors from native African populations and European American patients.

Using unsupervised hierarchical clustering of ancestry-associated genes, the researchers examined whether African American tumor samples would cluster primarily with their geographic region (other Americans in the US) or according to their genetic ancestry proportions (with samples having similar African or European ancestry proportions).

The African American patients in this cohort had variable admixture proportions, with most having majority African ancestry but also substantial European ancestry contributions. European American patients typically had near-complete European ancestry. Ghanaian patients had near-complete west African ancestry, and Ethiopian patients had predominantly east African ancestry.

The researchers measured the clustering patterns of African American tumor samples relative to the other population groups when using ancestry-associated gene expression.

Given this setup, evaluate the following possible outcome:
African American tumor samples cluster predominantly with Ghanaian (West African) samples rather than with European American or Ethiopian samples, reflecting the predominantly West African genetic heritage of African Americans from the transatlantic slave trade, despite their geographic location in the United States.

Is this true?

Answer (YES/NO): YES